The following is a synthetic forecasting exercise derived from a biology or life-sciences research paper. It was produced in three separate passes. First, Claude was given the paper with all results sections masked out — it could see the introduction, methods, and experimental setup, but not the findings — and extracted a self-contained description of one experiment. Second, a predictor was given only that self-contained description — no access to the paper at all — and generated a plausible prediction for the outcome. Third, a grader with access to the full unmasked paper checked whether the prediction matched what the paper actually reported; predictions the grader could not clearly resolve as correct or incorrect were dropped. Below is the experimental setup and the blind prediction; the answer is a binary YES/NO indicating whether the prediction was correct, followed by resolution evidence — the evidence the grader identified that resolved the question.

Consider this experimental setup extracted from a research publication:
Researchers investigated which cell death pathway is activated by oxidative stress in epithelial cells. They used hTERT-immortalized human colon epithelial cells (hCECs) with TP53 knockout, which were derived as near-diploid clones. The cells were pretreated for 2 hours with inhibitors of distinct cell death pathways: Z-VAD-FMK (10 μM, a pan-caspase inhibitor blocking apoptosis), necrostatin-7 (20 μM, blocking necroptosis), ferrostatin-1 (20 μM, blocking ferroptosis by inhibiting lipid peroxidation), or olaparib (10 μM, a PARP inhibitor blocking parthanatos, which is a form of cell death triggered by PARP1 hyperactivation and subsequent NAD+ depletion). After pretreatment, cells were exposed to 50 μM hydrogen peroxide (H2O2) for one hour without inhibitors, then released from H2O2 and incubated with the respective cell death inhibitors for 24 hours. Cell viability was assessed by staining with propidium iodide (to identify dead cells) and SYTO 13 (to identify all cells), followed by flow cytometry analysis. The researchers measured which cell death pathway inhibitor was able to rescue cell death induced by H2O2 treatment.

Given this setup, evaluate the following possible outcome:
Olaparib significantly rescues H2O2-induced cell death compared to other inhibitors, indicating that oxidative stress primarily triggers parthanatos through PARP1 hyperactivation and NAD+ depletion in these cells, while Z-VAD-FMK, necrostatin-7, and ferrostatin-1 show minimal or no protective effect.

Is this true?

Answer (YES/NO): YES